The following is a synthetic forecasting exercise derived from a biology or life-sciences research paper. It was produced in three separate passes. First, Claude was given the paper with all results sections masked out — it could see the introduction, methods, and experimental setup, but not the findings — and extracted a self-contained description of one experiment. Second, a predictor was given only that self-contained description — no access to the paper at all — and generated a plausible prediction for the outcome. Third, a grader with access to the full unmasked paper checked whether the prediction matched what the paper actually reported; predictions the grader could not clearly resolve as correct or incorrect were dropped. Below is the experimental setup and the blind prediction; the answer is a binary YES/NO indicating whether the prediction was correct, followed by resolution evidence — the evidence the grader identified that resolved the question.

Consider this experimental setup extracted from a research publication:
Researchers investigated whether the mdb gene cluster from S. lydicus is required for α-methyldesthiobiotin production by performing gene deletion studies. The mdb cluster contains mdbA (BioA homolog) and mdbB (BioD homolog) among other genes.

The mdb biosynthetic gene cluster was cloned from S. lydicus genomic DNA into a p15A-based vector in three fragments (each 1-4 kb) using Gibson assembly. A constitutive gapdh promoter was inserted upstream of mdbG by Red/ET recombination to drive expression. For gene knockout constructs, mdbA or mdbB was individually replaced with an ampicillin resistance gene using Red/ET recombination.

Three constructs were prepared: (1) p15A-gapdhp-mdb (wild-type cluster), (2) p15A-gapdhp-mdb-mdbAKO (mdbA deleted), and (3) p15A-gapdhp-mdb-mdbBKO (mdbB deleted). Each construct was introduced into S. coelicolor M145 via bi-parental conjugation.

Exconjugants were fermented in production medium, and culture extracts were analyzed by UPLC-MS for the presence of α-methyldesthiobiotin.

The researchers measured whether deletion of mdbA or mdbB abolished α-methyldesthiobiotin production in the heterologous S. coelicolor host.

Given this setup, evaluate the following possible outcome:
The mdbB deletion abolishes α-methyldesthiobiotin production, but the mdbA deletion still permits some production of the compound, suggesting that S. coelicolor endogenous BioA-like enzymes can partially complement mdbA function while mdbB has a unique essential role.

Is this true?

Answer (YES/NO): NO